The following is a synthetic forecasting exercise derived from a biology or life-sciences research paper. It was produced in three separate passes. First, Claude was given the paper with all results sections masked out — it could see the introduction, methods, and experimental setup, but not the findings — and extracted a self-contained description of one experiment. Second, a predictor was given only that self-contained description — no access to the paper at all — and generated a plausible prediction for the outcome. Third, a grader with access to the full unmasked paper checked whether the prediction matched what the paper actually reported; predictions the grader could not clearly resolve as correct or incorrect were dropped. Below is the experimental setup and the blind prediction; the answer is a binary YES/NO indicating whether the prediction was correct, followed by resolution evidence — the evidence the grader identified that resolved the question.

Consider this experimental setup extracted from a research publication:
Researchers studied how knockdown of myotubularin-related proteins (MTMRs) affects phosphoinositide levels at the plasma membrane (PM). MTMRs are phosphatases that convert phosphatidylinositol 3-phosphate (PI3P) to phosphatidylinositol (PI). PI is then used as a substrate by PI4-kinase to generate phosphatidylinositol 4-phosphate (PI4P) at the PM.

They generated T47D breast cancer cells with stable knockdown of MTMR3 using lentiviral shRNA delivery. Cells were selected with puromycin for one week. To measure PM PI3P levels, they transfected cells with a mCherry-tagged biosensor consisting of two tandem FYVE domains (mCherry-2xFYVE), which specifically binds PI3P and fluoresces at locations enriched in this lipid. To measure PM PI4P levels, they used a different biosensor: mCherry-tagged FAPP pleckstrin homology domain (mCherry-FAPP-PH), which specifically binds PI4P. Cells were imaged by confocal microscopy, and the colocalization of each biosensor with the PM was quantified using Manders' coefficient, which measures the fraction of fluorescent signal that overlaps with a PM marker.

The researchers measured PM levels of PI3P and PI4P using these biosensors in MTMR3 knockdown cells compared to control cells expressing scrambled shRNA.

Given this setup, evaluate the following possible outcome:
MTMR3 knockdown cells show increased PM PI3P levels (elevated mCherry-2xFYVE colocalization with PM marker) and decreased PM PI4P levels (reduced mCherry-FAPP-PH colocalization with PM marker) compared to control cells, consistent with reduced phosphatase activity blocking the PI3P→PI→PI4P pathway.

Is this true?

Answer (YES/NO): YES